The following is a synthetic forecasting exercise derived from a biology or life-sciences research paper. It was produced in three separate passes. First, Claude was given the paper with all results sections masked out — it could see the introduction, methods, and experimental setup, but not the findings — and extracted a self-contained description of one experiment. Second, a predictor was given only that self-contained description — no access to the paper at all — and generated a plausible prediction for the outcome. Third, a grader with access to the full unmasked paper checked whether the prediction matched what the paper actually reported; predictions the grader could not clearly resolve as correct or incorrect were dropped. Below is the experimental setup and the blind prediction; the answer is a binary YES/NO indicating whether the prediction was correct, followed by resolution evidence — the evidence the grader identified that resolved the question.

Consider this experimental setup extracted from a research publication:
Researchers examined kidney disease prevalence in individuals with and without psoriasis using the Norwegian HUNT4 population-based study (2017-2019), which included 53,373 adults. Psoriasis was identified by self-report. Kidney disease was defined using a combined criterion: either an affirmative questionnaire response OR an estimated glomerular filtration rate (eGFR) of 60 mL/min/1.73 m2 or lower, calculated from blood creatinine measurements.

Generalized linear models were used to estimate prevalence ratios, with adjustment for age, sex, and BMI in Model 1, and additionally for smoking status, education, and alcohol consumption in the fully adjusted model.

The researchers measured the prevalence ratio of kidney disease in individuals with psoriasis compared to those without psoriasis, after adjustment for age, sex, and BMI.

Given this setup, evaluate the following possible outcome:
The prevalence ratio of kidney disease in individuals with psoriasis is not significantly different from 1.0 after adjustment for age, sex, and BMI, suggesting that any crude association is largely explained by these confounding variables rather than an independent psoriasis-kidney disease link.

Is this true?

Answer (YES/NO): NO